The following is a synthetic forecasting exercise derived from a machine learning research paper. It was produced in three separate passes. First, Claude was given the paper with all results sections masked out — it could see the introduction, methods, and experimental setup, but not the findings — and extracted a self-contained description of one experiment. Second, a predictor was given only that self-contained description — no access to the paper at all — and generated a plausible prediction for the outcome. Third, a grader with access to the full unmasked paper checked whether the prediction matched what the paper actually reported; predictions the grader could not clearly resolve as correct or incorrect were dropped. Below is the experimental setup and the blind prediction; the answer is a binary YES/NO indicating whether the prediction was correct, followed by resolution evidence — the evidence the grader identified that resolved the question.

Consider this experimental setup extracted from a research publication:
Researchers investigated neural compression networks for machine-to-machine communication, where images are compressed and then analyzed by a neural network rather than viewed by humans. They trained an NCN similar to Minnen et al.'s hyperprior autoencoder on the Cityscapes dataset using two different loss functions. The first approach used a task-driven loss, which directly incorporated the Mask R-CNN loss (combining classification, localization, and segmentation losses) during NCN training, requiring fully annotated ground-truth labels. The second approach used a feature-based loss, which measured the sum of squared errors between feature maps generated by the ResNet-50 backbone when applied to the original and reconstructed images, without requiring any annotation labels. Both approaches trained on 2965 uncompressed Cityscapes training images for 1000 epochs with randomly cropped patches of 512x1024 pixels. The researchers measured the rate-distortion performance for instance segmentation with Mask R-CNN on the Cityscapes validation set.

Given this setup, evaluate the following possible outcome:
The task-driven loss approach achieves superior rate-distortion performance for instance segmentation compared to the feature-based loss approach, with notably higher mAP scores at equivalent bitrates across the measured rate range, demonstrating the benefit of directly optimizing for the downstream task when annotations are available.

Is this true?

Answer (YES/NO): YES